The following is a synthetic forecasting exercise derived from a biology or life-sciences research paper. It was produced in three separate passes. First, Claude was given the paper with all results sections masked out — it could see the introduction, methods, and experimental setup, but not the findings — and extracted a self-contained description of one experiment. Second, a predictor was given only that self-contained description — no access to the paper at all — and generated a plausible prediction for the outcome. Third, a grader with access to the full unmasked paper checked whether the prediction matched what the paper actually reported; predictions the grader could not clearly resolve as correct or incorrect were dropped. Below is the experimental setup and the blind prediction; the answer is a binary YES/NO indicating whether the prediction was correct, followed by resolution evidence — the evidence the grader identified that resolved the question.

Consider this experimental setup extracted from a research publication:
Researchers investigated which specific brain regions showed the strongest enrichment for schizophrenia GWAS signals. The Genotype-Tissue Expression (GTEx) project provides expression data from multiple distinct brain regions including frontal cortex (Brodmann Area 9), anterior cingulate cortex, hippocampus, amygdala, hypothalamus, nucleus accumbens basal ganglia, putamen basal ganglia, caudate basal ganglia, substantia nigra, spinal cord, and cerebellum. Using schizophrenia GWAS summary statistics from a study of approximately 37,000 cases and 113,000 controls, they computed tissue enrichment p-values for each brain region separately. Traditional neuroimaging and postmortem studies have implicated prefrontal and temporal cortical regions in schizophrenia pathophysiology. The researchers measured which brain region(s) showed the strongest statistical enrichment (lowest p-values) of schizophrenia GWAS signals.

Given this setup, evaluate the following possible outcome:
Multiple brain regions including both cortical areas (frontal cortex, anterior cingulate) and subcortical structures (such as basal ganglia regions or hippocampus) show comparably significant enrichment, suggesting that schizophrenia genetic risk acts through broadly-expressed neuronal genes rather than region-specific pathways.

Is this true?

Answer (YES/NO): NO